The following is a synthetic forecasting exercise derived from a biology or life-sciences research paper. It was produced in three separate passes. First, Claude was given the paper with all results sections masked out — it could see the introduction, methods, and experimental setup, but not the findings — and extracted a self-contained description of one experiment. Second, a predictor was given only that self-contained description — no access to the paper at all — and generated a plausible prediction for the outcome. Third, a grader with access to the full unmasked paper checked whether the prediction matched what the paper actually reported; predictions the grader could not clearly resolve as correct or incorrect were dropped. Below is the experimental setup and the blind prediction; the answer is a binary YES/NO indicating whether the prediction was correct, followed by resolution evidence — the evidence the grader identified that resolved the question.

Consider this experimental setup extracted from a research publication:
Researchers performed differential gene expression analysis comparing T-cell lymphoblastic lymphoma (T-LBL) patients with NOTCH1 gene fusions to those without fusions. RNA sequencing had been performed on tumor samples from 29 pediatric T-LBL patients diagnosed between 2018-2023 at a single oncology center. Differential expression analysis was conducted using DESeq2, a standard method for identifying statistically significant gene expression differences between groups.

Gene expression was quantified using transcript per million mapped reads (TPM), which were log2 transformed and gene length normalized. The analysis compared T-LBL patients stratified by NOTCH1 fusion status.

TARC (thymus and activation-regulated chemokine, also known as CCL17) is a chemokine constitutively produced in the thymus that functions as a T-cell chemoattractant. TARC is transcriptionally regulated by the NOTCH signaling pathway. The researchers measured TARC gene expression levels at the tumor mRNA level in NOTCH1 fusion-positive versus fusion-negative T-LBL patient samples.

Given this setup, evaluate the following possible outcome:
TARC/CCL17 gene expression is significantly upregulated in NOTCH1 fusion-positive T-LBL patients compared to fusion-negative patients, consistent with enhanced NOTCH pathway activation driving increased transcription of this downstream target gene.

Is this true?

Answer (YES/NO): NO